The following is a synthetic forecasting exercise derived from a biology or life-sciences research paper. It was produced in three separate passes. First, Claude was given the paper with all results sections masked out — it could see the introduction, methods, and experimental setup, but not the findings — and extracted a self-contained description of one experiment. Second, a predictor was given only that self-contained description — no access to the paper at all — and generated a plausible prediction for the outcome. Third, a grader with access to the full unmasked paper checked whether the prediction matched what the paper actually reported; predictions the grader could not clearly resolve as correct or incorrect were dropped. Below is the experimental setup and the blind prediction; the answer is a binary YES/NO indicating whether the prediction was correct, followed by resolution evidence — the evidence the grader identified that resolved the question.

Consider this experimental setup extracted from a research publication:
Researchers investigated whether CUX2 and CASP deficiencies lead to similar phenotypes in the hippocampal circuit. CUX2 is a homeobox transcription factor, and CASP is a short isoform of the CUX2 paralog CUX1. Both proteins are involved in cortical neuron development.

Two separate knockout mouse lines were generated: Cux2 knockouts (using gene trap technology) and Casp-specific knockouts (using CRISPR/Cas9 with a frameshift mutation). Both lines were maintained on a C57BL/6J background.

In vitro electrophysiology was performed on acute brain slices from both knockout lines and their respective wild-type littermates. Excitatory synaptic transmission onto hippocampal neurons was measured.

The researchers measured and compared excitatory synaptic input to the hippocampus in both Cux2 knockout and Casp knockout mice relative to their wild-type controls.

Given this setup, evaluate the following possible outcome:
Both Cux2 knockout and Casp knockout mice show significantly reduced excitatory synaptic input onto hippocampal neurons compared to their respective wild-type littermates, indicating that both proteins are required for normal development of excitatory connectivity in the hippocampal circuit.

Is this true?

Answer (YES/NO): NO